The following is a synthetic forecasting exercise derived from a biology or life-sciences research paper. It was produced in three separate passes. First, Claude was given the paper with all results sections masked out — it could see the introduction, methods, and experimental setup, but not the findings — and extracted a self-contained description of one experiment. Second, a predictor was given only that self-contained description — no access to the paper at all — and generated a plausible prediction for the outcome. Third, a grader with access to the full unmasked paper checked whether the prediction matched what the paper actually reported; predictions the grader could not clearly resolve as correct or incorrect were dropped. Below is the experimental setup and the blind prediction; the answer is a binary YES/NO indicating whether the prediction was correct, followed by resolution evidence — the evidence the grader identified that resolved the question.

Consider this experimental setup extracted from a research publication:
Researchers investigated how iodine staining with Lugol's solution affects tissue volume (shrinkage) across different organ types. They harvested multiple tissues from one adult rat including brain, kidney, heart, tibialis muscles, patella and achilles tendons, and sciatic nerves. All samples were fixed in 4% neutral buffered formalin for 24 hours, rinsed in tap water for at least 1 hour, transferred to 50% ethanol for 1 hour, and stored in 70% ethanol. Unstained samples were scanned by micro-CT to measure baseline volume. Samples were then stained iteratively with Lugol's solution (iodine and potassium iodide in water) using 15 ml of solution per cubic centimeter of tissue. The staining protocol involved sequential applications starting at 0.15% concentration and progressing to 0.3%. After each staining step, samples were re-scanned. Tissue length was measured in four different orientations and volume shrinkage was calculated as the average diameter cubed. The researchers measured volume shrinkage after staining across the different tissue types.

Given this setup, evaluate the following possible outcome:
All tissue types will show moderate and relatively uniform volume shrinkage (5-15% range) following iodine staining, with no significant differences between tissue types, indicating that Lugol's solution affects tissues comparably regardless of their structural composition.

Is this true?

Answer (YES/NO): NO